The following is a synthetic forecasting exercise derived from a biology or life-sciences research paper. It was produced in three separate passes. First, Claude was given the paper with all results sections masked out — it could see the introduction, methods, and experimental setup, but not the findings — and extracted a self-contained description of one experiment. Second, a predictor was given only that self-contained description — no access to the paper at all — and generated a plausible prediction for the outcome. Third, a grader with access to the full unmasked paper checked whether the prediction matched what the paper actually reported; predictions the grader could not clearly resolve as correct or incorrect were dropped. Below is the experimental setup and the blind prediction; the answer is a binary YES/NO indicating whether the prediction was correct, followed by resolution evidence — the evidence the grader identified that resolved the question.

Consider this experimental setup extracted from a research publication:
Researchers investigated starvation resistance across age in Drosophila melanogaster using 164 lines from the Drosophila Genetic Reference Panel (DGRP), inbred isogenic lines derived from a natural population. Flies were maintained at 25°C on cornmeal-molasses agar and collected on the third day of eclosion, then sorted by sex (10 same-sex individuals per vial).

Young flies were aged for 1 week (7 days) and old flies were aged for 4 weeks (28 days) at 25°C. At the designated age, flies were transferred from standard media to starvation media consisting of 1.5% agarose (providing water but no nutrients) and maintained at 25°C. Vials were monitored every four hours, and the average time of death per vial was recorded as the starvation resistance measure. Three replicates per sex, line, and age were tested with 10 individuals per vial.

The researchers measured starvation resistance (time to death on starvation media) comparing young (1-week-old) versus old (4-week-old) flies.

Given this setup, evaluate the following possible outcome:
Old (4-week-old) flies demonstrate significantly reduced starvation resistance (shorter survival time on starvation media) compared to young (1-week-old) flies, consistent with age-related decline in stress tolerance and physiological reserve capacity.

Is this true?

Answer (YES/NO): YES